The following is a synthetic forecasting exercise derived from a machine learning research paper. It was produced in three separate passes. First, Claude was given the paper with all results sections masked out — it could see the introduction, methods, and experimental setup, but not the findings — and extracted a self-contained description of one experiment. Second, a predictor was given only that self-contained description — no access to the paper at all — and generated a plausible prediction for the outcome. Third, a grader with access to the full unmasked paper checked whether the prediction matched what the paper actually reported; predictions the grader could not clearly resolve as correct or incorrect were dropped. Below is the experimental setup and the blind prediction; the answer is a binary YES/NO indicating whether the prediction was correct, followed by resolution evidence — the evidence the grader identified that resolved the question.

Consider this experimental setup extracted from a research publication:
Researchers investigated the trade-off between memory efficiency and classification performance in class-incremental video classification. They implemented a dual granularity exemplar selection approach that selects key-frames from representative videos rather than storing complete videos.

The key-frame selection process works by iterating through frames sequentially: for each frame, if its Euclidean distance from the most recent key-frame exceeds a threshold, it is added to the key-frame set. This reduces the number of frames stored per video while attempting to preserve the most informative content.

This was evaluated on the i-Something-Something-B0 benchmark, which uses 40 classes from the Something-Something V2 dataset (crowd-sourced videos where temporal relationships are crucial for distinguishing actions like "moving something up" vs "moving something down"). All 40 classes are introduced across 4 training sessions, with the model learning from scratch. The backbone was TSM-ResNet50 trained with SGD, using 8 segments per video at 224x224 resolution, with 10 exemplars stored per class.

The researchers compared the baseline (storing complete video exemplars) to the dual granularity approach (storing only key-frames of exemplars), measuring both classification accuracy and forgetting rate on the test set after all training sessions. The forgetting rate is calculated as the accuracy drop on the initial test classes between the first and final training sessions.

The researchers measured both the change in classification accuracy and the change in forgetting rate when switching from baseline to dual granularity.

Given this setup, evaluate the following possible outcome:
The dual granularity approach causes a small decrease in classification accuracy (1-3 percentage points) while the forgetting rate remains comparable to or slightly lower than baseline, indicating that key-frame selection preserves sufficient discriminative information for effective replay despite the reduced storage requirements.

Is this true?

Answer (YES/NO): NO